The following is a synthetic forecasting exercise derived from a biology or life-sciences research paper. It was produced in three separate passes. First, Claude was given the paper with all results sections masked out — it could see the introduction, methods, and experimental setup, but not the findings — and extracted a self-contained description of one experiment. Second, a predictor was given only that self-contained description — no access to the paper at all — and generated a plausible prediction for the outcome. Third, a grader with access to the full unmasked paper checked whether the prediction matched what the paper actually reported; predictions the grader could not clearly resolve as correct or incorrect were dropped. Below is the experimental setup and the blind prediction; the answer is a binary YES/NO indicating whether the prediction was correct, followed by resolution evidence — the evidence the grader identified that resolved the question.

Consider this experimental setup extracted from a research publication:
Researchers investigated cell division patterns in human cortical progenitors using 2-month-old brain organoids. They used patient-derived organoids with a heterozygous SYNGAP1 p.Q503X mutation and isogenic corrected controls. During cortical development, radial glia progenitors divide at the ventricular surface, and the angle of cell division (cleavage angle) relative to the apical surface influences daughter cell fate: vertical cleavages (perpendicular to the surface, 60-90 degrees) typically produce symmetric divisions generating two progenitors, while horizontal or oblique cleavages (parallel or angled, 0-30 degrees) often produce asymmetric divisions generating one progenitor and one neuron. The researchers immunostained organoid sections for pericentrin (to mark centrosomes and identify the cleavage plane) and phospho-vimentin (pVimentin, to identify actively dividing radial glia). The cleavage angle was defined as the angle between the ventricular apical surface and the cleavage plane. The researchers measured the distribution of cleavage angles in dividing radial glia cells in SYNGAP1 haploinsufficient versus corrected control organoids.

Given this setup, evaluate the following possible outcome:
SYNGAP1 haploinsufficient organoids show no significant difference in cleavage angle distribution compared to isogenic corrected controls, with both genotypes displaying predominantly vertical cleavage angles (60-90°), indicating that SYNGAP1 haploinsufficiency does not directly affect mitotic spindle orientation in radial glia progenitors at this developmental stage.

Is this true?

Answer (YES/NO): NO